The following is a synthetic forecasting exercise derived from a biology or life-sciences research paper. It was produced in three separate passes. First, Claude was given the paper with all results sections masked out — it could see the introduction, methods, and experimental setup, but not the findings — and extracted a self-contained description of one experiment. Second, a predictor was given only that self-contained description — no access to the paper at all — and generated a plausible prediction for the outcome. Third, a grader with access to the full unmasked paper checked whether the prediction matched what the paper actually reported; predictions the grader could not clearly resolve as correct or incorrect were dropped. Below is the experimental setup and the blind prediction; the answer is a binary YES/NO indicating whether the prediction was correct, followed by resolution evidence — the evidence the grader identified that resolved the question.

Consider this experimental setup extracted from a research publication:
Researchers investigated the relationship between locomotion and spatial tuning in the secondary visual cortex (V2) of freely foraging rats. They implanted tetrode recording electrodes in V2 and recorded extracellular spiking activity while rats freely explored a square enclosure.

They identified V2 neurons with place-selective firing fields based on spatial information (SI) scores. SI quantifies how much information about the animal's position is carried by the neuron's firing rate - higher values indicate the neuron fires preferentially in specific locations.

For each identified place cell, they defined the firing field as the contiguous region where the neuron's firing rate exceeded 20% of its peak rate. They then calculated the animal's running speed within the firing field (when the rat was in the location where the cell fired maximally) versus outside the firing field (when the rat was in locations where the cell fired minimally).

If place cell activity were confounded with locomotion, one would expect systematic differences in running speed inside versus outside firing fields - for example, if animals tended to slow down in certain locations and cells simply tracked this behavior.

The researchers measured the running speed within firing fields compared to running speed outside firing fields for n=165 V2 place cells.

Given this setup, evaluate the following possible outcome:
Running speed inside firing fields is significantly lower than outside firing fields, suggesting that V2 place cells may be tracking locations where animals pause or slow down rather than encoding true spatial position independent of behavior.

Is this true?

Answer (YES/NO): NO